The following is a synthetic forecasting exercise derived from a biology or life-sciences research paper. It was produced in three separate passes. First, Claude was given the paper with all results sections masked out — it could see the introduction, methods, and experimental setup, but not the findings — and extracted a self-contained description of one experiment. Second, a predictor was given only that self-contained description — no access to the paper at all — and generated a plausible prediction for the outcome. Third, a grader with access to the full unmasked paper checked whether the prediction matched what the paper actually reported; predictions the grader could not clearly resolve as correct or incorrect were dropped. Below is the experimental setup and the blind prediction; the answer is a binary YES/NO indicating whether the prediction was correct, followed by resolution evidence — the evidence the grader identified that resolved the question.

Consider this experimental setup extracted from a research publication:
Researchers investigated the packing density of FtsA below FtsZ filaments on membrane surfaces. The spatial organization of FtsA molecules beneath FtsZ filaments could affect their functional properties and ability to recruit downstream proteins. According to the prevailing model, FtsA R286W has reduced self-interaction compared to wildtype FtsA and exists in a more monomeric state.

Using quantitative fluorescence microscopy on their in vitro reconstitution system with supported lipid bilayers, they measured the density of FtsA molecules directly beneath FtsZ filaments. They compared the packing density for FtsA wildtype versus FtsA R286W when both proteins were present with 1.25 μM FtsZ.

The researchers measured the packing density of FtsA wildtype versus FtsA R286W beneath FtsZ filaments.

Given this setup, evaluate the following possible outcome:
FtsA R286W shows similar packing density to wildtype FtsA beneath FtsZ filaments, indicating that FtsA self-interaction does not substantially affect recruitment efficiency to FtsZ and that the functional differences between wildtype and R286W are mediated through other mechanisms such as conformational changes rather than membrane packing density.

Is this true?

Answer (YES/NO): NO